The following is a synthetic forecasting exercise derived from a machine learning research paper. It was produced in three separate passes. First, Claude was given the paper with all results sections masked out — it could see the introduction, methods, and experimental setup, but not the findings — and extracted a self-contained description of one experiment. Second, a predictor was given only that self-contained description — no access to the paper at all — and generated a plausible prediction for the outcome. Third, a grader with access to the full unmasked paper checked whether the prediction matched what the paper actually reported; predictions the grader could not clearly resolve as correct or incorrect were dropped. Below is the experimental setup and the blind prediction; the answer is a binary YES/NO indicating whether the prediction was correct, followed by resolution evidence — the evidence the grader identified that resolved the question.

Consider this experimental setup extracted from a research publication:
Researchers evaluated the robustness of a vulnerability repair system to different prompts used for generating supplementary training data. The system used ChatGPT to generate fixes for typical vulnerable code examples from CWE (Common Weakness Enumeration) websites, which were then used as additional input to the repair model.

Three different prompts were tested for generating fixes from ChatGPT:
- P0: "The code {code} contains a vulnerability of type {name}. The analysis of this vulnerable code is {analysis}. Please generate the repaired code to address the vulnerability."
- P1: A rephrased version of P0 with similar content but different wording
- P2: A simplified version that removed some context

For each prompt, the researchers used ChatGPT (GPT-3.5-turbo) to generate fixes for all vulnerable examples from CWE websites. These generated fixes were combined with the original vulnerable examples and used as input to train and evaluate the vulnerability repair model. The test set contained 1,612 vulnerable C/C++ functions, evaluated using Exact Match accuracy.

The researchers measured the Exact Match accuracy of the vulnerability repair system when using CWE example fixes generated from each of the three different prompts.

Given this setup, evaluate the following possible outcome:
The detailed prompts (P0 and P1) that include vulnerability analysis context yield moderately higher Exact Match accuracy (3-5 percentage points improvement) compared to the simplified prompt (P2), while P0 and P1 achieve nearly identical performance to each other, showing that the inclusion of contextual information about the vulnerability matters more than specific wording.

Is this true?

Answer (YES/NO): NO